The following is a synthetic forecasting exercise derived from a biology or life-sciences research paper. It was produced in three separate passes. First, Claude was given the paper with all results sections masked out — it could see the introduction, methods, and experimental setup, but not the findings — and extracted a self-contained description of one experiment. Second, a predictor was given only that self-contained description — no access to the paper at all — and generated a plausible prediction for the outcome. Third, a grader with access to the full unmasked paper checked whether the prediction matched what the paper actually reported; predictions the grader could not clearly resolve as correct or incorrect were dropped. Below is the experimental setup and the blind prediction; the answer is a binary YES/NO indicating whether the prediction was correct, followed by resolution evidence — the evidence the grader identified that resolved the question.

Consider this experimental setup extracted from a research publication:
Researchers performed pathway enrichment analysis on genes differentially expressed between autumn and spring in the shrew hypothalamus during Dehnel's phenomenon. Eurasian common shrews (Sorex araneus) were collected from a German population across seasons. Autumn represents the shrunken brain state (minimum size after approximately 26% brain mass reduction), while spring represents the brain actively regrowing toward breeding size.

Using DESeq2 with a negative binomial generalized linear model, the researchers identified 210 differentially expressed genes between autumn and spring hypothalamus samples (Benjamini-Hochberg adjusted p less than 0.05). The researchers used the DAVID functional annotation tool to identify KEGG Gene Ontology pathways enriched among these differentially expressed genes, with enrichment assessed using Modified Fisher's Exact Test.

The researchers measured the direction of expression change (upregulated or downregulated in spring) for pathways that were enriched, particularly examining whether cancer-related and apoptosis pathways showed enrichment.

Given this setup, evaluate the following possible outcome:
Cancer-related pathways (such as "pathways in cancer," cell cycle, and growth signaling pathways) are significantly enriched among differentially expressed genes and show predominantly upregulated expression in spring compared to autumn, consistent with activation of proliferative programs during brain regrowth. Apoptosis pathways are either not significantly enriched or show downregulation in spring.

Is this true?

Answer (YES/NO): NO